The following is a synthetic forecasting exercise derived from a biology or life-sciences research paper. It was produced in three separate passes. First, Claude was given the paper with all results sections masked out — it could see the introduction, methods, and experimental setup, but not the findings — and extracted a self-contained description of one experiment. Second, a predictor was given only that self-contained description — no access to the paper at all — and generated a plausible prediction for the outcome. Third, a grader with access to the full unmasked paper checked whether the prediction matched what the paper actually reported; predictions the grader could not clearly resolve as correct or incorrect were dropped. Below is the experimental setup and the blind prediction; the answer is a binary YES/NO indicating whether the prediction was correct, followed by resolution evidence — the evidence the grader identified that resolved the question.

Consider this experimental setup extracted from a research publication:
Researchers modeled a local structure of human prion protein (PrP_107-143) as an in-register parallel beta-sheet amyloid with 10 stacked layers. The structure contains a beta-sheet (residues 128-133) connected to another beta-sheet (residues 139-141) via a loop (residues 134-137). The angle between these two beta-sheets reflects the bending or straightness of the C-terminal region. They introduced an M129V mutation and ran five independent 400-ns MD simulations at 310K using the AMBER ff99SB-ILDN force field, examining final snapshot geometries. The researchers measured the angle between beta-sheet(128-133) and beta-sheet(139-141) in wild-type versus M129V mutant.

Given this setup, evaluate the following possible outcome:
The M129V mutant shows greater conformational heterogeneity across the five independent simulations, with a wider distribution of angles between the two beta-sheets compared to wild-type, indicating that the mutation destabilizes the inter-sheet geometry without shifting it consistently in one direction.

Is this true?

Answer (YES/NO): NO